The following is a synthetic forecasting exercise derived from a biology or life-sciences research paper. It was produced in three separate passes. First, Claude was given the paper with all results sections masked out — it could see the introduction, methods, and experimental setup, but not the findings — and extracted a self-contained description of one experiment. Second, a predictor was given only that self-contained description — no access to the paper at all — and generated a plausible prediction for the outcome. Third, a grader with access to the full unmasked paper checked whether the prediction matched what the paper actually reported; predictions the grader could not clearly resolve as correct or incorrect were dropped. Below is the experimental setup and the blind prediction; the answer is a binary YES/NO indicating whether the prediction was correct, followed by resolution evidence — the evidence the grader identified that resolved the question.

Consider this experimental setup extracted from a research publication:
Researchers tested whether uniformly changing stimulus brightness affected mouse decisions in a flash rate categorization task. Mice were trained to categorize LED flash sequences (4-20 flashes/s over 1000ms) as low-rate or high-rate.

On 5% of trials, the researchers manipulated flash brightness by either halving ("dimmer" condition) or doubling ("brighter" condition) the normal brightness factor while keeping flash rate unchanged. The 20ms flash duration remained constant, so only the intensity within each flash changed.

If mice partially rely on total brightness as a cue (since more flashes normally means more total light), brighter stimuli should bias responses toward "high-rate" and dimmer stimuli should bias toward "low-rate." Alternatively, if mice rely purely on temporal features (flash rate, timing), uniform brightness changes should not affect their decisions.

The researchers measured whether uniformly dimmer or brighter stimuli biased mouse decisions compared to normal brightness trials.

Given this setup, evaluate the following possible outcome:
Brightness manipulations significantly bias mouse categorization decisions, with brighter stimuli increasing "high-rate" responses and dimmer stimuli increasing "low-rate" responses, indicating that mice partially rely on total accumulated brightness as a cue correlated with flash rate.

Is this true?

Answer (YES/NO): YES